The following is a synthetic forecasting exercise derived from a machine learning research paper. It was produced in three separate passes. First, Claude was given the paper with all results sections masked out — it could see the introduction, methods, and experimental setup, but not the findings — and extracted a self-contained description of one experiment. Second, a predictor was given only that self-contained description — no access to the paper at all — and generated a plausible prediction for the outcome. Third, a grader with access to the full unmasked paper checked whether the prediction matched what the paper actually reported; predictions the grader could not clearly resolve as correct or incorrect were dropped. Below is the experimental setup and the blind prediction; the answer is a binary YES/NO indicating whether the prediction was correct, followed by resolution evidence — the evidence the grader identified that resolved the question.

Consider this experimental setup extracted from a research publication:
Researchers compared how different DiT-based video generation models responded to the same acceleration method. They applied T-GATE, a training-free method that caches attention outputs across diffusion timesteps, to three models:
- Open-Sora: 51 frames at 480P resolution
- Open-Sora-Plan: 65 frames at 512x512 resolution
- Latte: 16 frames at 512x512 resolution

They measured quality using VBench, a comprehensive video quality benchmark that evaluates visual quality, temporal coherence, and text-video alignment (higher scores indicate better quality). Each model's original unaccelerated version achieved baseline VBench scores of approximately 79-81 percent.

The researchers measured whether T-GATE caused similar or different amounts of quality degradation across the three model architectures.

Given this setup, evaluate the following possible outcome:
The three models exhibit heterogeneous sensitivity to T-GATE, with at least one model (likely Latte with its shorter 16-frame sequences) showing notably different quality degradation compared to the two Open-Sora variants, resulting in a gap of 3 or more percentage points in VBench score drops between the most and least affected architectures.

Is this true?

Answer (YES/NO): NO